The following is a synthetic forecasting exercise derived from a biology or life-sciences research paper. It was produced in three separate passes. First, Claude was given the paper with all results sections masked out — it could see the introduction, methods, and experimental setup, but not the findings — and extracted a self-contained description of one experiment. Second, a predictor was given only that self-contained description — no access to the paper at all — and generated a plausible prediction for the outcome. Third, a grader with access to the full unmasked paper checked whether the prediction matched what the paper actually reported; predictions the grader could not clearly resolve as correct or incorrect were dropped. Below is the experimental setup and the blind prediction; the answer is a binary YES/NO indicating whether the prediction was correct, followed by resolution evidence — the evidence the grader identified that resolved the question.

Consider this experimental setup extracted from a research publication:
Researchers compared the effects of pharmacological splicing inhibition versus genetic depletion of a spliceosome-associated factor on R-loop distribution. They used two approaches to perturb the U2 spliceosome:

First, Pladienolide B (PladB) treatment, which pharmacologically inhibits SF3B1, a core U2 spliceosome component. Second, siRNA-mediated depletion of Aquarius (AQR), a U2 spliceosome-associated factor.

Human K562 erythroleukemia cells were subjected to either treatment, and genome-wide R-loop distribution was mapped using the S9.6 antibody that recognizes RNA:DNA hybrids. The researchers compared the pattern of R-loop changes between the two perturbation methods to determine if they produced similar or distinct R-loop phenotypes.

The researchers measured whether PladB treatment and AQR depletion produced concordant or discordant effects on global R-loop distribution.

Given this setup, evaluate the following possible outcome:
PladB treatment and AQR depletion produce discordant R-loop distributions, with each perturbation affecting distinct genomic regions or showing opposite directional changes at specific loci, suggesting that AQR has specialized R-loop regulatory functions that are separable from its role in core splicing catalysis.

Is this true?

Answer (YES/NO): NO